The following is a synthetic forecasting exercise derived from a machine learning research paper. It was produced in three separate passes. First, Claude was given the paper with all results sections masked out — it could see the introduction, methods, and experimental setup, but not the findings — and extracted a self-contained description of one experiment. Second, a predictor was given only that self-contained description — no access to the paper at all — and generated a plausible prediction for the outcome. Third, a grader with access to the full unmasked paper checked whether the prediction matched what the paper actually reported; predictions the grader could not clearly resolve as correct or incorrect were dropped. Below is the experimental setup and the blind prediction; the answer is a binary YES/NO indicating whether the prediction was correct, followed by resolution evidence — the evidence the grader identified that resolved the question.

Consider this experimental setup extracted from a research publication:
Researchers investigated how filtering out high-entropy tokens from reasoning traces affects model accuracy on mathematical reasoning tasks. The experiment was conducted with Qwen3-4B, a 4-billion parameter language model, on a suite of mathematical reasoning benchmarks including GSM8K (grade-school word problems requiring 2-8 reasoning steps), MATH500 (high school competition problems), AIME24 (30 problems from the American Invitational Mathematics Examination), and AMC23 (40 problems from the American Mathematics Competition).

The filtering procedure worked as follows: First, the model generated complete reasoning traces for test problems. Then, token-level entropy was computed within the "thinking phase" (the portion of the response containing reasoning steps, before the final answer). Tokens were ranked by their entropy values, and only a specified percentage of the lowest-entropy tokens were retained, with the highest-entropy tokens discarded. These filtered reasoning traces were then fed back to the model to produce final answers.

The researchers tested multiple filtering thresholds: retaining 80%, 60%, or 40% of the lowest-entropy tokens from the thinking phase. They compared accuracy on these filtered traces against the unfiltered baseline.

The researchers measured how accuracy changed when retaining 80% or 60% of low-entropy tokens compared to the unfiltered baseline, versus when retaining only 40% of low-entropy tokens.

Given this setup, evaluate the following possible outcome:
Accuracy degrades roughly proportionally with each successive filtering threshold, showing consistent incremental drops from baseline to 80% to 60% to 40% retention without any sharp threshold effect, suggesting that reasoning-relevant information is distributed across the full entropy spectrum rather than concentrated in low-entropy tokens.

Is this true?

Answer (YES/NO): NO